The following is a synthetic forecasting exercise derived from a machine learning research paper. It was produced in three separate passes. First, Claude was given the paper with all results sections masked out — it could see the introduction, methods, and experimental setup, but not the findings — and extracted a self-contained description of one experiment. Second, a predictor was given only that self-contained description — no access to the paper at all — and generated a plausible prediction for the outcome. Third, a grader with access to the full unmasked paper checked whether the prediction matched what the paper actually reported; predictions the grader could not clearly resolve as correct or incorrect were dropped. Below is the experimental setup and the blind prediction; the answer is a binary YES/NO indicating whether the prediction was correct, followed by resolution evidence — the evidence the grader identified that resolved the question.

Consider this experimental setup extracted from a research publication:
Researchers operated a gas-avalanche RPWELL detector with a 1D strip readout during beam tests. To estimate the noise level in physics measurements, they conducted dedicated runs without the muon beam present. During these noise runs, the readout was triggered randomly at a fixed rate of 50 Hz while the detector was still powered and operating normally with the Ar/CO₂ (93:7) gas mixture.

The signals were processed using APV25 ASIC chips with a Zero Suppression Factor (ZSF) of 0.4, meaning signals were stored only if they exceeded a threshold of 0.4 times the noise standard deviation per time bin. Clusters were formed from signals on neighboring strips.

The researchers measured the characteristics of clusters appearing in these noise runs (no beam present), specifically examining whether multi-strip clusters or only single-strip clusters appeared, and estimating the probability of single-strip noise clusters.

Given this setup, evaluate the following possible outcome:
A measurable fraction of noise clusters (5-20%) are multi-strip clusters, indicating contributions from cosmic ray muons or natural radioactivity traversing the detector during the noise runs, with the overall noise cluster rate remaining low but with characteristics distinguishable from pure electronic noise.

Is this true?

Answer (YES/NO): NO